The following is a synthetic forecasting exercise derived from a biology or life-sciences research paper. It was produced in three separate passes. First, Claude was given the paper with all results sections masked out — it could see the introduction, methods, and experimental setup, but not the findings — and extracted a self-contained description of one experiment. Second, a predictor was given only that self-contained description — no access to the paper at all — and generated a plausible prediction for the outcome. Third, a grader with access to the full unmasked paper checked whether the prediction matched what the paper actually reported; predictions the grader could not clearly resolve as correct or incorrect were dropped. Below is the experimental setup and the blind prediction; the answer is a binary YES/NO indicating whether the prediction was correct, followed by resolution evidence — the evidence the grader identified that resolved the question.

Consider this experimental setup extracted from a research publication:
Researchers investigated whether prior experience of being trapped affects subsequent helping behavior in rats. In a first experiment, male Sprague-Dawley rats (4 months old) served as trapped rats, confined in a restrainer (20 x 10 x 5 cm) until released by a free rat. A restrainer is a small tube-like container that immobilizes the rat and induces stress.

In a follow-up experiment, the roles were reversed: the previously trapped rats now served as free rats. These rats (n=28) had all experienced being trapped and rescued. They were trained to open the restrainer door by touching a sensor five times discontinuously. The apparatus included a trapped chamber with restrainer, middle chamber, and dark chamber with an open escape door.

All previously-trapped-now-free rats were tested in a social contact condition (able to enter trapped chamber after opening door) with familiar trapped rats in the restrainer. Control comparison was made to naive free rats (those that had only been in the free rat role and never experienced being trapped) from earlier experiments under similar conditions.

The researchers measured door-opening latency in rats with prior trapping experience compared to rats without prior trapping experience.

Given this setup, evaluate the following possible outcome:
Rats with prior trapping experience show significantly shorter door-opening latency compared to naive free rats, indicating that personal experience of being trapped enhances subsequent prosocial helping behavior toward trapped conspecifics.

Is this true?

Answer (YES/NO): NO